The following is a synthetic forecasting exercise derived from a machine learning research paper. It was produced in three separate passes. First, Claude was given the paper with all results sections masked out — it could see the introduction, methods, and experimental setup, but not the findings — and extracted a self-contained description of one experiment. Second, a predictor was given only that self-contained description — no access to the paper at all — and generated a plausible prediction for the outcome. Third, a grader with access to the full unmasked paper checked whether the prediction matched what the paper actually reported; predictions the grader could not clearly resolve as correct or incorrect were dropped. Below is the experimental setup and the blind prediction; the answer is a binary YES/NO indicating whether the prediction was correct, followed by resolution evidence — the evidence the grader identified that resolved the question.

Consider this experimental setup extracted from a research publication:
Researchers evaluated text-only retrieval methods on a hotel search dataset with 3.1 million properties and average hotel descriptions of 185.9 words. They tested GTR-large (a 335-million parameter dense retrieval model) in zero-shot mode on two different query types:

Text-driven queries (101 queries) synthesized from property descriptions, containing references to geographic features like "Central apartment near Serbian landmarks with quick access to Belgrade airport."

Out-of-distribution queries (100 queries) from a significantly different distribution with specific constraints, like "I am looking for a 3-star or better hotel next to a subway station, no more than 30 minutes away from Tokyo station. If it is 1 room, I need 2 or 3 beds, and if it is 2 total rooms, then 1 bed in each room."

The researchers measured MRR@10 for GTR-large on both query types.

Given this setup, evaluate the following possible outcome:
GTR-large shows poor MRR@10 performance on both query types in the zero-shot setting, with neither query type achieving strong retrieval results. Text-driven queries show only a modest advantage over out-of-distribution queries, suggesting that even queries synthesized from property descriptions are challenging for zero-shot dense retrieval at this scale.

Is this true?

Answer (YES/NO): NO